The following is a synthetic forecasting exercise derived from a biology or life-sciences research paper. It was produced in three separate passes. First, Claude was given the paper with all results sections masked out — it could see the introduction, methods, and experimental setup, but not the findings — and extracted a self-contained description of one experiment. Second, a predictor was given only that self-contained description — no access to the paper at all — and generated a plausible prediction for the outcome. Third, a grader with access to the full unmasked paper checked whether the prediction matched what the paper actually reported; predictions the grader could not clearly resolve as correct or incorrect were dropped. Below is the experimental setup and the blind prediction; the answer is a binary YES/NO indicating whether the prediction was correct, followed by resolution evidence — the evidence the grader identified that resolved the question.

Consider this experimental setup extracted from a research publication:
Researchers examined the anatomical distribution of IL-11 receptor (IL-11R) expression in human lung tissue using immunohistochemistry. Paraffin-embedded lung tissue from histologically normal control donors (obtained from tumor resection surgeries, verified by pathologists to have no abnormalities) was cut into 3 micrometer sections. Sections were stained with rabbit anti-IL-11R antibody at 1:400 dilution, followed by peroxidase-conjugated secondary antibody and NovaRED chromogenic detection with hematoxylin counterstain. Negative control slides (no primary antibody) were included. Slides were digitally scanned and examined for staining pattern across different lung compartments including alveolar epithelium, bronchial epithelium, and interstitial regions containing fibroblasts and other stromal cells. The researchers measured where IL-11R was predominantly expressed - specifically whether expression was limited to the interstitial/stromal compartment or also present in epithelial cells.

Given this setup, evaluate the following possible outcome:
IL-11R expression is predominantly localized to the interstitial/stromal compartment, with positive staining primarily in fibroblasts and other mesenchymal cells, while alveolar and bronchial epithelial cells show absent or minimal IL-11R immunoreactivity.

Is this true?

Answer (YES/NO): NO